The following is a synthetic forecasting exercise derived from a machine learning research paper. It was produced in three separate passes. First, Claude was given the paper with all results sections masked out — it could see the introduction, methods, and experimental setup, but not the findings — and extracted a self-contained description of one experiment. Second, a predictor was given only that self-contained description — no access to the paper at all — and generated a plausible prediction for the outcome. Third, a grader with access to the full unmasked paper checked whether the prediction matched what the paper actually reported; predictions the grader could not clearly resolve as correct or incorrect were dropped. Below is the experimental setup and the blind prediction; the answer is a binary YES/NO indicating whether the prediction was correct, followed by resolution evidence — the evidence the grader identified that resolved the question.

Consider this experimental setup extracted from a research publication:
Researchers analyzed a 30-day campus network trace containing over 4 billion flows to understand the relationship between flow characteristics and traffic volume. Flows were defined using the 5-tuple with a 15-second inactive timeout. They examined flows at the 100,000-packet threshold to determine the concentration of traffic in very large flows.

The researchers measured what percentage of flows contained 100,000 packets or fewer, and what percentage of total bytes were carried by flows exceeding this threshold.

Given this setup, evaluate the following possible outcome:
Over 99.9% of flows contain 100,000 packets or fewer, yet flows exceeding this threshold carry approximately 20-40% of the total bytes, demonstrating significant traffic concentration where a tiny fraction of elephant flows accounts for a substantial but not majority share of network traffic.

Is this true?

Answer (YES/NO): YES